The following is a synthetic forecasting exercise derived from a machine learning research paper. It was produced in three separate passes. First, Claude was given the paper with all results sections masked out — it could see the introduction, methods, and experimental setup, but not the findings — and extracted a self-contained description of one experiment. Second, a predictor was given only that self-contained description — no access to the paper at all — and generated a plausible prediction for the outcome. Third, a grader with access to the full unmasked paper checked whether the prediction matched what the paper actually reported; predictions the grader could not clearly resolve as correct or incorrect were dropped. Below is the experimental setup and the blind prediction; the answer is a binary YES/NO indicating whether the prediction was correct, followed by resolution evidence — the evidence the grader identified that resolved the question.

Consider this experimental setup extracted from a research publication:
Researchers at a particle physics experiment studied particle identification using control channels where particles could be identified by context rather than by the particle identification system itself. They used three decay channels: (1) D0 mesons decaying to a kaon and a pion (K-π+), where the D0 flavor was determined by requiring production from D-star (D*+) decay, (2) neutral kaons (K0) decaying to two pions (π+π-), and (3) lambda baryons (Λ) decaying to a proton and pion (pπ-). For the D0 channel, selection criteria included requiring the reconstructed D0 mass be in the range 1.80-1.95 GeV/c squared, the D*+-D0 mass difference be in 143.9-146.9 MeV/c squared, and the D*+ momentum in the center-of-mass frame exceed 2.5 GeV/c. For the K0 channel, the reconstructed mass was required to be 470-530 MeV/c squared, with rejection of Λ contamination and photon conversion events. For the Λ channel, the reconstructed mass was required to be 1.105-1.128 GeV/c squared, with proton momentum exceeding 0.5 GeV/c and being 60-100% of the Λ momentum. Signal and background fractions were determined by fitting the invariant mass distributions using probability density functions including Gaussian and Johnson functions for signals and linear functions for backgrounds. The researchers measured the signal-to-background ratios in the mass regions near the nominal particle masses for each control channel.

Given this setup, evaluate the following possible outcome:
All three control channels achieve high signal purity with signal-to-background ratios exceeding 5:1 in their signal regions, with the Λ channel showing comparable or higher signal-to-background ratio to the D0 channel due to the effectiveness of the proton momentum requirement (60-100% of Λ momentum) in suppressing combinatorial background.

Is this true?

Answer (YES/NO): NO